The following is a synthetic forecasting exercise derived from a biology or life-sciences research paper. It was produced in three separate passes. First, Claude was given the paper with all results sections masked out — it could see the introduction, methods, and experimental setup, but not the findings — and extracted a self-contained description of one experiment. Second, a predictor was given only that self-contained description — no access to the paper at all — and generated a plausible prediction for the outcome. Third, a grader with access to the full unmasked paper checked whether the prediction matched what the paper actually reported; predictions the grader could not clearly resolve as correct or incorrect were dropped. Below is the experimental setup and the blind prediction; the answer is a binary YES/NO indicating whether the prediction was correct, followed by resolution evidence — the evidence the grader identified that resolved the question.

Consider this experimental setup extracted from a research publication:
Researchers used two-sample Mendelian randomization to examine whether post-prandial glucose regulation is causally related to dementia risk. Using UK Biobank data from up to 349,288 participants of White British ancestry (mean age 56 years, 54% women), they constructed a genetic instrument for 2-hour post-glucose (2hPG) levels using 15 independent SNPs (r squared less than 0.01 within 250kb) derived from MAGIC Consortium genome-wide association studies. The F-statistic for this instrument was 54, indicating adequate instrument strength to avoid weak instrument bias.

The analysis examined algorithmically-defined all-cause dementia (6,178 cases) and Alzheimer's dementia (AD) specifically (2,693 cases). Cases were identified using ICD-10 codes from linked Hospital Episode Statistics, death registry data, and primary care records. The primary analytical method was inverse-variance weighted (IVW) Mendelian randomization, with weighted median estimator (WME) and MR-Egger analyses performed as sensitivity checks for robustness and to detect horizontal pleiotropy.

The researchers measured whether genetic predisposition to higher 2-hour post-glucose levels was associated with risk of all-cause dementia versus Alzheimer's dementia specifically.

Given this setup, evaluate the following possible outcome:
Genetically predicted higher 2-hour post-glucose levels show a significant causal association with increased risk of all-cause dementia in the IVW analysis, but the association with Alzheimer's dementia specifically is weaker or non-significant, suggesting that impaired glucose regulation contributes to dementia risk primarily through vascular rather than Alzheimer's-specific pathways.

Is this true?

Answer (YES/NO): NO